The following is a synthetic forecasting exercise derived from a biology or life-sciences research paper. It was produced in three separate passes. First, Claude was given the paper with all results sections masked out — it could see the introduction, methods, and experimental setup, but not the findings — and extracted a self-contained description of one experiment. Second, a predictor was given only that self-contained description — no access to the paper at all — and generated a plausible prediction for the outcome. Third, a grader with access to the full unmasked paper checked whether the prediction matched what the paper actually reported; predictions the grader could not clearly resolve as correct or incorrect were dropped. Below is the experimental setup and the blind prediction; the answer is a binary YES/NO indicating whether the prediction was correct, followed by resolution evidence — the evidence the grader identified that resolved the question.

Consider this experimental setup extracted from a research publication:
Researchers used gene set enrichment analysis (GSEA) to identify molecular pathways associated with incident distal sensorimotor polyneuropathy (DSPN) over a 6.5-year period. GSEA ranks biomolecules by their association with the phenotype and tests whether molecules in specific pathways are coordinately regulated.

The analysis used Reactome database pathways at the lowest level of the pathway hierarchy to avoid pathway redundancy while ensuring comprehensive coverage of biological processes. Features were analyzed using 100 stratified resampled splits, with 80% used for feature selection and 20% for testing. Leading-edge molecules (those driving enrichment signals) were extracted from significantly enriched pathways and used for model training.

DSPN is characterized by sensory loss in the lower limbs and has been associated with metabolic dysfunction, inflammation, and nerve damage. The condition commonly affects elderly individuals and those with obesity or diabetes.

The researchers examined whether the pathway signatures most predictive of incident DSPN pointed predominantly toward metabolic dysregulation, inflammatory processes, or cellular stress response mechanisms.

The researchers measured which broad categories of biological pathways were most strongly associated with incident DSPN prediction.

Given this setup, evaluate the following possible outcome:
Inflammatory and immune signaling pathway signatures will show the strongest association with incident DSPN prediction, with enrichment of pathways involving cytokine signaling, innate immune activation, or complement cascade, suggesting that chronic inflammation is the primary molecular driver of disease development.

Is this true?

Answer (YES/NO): YES